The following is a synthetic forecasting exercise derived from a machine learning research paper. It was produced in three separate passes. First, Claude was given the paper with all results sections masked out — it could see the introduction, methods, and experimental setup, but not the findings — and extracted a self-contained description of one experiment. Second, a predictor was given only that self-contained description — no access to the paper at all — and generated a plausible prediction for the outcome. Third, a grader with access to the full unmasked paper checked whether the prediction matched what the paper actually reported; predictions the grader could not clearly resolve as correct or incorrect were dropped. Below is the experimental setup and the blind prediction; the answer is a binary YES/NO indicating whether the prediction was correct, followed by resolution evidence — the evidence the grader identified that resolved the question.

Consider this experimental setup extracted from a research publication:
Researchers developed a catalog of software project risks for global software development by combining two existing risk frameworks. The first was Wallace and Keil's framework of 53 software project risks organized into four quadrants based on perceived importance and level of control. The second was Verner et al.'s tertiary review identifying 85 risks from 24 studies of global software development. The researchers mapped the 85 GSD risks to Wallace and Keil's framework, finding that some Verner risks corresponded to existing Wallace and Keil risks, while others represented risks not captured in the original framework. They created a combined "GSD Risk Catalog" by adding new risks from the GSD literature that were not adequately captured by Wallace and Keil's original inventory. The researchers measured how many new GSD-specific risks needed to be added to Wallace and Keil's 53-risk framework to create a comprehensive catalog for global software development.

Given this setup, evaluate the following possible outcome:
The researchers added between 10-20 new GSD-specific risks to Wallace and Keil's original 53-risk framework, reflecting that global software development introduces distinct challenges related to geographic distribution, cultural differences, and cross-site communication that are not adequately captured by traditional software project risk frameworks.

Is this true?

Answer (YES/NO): YES